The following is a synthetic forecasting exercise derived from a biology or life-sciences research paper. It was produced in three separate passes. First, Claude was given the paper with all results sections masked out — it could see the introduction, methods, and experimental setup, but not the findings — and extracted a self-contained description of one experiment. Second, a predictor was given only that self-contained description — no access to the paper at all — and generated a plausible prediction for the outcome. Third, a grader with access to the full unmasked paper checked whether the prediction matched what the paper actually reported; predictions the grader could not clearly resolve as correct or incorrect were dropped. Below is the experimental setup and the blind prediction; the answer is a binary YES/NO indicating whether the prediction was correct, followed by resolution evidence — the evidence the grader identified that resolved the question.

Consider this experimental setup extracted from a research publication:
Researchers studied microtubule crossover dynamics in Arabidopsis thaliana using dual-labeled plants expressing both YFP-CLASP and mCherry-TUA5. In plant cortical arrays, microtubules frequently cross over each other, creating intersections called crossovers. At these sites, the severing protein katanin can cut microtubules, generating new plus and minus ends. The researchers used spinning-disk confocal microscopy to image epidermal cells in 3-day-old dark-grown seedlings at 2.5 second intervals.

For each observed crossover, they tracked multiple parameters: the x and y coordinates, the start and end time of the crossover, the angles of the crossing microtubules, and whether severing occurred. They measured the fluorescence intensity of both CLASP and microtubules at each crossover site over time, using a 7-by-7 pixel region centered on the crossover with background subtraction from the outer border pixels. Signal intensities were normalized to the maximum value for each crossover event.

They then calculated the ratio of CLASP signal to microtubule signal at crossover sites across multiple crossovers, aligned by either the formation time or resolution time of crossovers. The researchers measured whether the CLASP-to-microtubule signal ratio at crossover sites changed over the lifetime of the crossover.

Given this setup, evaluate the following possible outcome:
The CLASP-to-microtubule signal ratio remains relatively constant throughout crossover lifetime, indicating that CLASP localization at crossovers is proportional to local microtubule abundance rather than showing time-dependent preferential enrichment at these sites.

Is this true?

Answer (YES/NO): NO